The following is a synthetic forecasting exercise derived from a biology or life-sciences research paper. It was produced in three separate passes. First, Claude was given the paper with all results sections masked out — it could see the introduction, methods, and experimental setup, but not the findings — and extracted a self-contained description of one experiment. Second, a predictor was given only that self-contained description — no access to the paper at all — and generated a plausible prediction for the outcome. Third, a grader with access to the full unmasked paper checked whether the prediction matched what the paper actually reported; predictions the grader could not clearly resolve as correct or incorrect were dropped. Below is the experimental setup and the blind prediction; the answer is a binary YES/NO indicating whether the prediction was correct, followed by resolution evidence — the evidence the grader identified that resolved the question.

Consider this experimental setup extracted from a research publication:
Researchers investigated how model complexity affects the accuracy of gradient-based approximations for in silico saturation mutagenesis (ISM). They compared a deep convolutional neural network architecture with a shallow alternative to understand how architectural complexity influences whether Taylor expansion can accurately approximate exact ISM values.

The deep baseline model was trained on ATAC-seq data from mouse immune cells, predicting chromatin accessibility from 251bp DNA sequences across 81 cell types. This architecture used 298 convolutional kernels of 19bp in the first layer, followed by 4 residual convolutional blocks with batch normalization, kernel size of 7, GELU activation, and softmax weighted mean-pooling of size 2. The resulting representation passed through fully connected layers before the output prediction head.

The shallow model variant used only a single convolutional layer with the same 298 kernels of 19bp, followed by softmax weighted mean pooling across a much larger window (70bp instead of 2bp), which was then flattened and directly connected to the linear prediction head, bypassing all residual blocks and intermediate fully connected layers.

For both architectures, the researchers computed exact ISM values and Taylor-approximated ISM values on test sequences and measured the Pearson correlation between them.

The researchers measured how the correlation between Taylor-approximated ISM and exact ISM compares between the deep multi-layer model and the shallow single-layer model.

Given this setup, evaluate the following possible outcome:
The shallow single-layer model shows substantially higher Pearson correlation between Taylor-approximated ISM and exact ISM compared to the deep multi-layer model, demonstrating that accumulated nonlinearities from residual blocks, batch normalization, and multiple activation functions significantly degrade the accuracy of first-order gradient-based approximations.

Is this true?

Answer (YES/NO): NO